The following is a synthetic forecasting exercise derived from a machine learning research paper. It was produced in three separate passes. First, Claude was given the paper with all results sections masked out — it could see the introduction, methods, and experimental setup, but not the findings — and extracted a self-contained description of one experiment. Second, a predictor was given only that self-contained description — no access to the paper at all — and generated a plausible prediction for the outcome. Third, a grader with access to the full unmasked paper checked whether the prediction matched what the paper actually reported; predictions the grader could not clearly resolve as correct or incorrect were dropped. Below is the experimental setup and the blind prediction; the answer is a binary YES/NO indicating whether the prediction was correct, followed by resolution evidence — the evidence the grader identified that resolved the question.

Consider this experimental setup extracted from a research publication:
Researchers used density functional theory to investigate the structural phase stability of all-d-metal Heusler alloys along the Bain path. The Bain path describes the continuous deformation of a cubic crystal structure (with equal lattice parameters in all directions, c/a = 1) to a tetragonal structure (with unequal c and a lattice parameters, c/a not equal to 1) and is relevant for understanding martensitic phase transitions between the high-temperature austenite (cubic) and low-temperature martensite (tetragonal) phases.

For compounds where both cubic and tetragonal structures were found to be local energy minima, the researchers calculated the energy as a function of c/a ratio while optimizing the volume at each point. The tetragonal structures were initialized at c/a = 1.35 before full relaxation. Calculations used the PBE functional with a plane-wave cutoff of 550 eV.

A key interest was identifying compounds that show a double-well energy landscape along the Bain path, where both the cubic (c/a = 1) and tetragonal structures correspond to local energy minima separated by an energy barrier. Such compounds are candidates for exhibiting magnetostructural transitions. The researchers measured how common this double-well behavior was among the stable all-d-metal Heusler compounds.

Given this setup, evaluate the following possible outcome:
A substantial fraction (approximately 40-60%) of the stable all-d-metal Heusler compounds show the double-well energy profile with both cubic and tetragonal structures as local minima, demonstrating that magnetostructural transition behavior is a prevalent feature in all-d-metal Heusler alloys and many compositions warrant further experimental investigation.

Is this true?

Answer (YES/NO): NO